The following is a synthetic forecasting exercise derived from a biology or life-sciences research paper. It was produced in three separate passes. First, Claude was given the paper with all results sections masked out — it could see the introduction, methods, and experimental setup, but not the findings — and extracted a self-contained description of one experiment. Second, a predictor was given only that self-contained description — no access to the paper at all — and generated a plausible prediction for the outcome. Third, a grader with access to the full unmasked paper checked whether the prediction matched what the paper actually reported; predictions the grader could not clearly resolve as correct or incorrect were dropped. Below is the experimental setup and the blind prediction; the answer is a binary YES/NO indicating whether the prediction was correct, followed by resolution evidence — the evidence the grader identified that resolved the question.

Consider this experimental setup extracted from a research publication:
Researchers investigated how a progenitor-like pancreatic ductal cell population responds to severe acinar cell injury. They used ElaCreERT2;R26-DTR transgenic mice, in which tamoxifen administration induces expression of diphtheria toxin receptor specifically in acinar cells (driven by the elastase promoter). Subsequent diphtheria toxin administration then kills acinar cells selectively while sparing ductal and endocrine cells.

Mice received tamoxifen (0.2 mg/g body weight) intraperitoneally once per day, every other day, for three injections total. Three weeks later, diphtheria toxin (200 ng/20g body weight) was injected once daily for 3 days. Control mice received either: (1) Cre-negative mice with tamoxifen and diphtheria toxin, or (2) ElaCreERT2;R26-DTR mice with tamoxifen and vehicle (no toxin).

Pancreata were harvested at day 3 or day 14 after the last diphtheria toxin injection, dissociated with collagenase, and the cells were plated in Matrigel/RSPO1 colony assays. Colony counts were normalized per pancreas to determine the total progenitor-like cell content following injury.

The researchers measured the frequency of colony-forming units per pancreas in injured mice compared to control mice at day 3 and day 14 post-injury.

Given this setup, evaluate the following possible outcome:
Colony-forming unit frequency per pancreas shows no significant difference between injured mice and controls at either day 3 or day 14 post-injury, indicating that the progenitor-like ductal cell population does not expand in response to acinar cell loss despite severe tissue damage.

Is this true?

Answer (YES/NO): NO